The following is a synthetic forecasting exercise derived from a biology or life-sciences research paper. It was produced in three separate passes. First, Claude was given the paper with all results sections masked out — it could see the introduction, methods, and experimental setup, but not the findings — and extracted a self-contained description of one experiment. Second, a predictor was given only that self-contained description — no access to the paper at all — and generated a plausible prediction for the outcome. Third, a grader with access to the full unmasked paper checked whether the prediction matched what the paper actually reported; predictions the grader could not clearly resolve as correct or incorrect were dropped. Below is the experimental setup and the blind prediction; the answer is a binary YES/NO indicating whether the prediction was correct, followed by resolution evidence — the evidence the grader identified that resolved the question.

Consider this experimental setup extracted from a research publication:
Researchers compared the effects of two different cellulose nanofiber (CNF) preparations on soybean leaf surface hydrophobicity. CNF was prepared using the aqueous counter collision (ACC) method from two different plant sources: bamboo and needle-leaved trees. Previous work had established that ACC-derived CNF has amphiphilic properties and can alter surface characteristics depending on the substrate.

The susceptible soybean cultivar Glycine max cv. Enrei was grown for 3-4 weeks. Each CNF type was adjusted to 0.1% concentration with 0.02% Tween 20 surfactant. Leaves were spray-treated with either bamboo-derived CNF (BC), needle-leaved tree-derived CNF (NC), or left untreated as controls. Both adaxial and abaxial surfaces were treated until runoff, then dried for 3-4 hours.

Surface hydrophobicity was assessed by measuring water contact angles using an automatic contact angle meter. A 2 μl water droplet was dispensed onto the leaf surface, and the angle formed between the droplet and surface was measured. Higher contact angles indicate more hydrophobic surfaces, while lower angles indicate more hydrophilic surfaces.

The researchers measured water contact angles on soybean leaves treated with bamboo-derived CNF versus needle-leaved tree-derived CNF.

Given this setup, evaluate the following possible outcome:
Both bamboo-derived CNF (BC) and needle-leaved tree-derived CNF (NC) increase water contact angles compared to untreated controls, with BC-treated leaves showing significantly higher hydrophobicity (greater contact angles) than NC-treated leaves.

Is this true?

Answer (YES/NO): NO